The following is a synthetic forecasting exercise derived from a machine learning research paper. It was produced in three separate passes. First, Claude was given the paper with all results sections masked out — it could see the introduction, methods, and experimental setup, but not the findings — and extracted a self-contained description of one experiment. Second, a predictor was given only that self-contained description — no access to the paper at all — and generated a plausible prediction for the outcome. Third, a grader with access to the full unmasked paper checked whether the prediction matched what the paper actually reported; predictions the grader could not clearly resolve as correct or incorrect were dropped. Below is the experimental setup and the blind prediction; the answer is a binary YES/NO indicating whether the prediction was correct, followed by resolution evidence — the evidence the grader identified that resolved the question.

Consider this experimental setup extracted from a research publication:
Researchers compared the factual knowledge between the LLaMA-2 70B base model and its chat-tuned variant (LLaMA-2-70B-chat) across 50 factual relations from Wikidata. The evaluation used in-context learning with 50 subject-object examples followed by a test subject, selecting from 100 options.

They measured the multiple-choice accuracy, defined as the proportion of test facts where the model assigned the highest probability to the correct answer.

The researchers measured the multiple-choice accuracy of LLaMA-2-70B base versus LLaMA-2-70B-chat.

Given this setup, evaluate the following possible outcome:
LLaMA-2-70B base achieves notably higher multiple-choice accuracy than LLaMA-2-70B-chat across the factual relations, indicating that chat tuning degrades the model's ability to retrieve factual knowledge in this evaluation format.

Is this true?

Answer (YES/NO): YES